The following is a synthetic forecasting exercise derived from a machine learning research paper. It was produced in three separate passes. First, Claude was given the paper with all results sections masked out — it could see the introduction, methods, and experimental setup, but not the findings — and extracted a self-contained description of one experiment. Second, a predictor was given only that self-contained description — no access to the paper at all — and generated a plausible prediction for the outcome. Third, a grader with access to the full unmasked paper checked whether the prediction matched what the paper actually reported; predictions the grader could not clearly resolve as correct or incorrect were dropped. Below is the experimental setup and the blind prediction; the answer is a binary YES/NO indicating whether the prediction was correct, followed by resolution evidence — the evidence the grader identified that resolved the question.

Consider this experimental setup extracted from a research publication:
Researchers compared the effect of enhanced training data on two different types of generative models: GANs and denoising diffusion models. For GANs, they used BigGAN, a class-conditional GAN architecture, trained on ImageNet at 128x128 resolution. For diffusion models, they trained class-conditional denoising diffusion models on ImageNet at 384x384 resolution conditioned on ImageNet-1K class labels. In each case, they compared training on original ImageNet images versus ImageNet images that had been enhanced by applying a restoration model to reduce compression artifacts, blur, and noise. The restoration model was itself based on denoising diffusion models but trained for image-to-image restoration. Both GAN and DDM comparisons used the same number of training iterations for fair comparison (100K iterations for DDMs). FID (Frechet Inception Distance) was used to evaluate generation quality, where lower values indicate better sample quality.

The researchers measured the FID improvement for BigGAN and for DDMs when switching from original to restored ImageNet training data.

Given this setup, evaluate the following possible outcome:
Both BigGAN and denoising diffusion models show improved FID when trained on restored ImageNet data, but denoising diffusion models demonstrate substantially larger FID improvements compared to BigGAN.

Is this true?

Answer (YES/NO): YES